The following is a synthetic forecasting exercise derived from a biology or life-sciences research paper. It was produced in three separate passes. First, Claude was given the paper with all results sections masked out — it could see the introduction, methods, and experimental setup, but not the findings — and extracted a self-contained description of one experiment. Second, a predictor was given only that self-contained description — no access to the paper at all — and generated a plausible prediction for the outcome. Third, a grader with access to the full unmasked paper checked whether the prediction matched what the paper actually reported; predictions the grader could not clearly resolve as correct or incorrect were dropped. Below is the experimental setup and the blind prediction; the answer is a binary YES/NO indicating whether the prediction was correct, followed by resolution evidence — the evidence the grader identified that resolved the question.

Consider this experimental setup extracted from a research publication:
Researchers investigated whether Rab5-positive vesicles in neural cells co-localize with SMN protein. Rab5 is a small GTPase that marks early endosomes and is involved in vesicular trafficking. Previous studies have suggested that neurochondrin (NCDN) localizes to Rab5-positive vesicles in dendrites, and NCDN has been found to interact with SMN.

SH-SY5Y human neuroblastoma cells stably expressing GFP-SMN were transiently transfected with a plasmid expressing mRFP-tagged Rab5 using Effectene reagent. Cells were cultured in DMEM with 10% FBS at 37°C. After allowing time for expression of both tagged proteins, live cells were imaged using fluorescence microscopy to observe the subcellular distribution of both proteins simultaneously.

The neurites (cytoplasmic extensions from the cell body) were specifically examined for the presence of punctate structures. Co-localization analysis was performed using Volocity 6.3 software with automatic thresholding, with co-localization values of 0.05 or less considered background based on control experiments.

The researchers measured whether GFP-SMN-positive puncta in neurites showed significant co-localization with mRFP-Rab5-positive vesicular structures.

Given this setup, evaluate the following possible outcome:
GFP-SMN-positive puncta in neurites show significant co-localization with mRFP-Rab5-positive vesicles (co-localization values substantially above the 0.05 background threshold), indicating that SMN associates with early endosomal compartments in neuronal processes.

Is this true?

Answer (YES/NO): YES